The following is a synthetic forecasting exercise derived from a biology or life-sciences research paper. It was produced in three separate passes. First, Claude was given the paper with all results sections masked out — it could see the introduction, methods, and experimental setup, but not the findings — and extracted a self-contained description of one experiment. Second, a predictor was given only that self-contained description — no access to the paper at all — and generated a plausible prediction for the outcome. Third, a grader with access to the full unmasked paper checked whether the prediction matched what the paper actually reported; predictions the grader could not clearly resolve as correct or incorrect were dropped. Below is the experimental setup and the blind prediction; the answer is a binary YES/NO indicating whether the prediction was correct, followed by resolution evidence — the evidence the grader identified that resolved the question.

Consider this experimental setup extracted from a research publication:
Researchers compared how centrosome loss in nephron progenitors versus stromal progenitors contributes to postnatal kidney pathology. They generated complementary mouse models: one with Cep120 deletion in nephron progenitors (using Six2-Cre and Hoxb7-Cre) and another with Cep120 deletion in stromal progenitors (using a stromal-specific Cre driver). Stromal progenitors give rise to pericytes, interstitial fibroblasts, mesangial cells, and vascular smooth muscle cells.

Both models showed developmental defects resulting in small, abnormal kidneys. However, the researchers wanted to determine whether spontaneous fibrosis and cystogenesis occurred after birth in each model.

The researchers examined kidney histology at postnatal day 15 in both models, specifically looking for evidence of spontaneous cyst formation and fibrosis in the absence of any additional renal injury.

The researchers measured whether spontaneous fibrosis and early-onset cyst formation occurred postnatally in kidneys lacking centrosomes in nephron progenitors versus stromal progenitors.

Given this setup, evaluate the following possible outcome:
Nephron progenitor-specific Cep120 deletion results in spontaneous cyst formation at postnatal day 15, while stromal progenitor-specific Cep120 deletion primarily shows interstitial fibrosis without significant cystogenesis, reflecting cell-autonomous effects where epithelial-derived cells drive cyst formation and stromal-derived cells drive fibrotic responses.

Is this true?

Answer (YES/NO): NO